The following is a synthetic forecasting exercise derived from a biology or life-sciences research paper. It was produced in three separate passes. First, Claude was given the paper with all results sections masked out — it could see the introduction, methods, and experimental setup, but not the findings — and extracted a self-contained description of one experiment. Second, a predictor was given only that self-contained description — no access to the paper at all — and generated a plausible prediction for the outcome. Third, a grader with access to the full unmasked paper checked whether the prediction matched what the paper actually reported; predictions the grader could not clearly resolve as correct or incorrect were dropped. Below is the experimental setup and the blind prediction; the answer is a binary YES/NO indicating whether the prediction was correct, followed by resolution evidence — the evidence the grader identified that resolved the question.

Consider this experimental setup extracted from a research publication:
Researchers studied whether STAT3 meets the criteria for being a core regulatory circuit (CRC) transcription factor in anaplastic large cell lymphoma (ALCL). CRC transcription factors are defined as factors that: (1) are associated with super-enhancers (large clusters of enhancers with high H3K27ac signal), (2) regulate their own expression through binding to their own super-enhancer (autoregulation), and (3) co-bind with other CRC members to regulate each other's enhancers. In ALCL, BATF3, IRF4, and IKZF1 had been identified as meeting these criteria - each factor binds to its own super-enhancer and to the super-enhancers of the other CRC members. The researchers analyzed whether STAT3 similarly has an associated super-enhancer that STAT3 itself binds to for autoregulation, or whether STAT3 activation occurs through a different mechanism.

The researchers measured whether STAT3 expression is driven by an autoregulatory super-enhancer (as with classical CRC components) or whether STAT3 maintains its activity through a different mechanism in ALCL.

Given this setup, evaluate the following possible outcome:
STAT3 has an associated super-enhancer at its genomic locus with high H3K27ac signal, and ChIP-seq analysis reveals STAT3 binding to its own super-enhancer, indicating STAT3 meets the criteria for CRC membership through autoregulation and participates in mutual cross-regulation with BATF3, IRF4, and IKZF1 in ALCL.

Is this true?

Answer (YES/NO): NO